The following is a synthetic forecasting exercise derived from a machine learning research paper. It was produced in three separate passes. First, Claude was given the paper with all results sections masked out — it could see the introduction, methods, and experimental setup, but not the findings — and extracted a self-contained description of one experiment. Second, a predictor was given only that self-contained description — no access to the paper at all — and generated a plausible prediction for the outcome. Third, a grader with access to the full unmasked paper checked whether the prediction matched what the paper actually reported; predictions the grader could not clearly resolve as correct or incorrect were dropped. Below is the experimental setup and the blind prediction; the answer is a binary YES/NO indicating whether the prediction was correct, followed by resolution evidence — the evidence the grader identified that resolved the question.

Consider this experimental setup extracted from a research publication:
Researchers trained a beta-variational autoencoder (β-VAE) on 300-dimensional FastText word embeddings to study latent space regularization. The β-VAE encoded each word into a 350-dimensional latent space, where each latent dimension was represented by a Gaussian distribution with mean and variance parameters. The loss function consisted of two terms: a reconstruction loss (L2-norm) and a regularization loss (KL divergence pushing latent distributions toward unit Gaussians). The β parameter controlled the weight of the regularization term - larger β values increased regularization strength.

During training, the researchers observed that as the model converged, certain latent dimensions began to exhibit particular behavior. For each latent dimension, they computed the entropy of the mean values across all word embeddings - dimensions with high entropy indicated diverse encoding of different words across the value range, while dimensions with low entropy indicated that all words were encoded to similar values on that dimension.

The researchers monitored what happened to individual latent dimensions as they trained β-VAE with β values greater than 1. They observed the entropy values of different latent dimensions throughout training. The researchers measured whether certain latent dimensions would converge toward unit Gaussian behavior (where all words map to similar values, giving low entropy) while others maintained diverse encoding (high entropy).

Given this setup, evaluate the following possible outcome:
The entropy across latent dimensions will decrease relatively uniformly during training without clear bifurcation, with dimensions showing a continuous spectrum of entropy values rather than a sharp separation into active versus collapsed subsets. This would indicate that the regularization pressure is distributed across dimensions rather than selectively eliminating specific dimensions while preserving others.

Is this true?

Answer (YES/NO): NO